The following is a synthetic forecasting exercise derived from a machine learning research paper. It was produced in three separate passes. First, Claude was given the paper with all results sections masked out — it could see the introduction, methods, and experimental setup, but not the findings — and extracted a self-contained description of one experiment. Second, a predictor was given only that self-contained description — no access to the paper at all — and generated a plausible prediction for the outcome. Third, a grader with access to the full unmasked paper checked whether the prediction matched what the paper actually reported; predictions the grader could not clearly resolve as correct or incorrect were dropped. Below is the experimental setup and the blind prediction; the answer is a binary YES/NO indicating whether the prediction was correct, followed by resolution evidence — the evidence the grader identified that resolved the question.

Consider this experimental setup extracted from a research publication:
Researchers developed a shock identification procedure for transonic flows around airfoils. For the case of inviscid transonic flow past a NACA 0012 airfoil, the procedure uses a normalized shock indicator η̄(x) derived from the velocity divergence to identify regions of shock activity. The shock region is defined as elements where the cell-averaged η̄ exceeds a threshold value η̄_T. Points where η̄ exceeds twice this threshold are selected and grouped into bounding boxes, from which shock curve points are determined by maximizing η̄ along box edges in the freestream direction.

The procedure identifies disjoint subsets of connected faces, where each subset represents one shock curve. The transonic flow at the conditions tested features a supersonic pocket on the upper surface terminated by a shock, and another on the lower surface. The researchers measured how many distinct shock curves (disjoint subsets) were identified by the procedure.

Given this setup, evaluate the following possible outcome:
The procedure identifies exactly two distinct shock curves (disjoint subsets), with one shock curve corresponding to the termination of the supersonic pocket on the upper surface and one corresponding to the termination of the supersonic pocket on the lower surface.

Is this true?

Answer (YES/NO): YES